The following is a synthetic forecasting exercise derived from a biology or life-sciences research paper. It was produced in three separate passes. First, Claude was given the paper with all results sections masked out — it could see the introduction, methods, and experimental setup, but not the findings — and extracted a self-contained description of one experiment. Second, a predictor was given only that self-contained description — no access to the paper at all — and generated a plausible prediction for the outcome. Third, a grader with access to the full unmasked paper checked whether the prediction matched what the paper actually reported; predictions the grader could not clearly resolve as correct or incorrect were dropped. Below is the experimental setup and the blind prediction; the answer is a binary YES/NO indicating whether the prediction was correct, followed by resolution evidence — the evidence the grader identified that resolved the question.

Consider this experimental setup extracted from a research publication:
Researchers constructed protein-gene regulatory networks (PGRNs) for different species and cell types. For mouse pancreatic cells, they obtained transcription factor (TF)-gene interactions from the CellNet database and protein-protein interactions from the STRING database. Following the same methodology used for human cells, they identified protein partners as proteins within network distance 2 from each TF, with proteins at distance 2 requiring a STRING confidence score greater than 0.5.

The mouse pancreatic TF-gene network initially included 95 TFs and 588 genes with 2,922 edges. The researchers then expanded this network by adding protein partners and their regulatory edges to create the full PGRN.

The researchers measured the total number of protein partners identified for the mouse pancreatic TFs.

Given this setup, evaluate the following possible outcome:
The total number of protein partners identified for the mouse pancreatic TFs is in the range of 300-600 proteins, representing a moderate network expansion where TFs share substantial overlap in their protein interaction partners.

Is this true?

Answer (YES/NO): NO